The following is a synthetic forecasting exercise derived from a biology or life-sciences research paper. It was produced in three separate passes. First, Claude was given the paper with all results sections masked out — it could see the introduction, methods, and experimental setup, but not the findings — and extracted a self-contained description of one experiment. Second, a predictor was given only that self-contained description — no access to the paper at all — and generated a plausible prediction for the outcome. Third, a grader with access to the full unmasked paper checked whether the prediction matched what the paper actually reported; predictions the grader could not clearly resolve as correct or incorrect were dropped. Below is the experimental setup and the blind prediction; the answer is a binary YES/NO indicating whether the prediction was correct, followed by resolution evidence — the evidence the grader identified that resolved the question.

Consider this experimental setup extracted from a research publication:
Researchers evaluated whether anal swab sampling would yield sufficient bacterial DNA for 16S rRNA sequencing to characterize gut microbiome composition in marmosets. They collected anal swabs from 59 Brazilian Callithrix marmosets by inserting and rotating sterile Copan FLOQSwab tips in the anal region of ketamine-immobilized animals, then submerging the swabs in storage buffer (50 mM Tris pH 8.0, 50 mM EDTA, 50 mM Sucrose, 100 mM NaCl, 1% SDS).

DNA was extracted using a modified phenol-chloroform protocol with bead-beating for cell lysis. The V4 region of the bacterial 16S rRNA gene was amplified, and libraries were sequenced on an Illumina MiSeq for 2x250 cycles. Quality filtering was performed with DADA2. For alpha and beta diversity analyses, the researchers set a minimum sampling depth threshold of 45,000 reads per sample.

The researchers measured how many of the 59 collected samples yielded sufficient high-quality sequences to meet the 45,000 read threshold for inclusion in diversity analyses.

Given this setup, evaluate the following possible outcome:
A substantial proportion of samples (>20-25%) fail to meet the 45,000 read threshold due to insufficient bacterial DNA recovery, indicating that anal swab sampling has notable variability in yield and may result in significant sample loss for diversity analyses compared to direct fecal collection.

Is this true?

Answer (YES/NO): NO